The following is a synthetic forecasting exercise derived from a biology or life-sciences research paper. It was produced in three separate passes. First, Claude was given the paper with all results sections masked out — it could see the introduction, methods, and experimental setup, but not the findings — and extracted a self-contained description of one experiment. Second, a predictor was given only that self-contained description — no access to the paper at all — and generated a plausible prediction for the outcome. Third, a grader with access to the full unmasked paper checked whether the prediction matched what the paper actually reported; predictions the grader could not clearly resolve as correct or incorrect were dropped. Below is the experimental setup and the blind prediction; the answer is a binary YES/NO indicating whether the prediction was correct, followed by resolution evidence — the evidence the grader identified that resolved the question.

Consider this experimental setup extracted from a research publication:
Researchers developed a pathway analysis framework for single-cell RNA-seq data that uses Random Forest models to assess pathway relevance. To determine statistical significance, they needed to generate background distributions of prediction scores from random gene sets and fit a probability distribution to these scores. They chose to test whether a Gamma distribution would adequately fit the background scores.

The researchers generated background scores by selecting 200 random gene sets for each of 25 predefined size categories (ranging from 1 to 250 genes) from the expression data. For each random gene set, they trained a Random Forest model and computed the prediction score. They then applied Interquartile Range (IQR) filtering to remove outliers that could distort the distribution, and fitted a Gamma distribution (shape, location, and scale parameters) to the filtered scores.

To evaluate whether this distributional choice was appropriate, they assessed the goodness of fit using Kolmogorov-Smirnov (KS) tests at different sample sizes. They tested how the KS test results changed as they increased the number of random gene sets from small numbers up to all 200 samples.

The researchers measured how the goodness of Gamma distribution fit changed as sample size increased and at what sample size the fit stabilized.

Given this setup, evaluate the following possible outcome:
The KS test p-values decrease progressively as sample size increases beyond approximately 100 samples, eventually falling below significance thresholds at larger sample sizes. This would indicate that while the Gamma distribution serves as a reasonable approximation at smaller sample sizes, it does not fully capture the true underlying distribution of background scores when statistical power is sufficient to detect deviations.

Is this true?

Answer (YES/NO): NO